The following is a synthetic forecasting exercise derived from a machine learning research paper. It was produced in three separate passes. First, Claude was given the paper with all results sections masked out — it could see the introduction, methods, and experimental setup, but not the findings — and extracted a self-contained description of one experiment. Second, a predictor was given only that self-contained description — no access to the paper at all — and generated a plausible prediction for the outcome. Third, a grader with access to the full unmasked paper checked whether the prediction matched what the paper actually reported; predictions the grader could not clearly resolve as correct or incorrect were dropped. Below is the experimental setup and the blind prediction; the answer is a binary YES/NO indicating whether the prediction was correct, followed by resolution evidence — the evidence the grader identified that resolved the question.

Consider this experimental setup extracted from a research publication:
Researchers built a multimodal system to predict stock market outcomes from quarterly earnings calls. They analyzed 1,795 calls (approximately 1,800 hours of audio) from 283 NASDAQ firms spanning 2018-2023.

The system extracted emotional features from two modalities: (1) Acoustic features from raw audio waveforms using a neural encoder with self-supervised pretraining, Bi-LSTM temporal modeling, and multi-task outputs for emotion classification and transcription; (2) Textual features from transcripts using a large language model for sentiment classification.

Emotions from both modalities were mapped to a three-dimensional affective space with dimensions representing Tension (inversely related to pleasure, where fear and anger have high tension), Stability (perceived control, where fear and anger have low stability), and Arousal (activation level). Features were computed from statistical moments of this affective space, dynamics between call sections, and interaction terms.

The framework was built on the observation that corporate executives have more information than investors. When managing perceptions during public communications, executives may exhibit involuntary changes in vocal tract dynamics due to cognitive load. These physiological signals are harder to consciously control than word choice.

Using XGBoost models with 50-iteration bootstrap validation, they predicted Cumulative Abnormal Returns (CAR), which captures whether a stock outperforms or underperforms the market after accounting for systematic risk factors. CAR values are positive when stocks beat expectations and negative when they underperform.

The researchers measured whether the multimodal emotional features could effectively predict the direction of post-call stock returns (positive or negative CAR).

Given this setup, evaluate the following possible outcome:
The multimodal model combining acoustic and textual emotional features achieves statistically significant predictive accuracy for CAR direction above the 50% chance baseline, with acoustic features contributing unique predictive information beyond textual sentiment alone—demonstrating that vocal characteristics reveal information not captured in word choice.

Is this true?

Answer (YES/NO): NO